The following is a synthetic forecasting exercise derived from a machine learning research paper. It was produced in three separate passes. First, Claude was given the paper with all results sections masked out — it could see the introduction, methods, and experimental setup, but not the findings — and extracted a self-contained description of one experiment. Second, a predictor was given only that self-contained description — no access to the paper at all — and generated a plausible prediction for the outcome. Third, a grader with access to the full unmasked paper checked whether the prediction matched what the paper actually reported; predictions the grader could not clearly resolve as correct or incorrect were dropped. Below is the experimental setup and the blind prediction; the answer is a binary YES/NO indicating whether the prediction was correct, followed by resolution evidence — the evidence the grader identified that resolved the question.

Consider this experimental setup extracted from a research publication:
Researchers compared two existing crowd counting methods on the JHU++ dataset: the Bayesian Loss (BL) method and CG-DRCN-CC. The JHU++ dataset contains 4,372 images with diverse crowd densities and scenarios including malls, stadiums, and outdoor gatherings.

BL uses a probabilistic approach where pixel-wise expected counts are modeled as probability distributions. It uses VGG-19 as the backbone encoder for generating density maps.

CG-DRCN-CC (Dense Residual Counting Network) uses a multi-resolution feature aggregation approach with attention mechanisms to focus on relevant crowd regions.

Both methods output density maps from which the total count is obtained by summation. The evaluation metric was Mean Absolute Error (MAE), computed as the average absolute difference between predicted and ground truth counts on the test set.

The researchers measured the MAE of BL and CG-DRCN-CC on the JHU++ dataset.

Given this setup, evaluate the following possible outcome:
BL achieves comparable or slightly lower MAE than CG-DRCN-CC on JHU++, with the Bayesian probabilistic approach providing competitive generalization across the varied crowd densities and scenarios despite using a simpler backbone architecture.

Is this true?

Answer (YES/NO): NO